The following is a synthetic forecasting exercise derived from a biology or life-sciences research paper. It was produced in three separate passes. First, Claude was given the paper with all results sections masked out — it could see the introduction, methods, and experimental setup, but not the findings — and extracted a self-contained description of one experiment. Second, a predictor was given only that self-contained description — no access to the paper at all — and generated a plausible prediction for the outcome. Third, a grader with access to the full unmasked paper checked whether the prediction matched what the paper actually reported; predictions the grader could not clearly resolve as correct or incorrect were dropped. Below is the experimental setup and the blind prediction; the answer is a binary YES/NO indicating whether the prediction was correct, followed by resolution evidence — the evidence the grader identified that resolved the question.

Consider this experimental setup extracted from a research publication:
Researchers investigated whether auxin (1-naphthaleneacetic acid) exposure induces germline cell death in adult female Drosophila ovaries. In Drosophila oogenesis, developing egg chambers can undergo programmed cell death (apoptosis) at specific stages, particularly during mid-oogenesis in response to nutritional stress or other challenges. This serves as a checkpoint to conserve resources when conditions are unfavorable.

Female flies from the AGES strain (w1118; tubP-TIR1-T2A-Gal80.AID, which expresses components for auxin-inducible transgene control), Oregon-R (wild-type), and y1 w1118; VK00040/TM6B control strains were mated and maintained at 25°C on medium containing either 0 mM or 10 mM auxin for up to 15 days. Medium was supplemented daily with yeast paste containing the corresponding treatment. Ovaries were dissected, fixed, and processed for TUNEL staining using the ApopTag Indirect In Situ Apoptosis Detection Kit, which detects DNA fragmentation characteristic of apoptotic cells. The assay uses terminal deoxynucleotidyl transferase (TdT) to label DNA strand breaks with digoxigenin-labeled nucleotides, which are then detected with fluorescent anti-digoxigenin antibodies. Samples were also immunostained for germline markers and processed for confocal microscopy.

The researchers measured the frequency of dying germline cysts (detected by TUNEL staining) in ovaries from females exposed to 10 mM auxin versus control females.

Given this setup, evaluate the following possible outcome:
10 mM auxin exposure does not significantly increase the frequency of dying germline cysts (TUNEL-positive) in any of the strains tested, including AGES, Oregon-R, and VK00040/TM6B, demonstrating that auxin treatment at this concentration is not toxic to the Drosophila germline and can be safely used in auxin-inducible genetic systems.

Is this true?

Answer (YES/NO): NO